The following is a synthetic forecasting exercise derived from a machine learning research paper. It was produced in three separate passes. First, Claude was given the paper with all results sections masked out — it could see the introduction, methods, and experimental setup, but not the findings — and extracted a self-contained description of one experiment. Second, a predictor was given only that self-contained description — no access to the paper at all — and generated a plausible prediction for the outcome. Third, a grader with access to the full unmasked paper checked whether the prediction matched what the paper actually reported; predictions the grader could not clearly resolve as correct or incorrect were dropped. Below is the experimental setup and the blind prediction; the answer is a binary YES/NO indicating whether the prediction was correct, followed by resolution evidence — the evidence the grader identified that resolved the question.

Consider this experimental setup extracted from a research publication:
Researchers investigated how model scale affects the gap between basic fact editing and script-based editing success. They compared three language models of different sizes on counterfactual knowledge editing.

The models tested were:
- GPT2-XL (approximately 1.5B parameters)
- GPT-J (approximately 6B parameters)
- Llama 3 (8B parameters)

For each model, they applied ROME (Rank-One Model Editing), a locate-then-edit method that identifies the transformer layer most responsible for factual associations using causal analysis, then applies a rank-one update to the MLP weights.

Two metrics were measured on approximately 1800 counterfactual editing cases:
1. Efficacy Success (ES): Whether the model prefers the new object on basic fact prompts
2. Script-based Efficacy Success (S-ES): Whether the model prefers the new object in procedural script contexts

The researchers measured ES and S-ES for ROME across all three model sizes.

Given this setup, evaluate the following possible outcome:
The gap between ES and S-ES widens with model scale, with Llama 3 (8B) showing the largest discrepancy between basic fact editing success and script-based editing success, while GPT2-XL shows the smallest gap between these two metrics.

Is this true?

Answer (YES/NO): NO